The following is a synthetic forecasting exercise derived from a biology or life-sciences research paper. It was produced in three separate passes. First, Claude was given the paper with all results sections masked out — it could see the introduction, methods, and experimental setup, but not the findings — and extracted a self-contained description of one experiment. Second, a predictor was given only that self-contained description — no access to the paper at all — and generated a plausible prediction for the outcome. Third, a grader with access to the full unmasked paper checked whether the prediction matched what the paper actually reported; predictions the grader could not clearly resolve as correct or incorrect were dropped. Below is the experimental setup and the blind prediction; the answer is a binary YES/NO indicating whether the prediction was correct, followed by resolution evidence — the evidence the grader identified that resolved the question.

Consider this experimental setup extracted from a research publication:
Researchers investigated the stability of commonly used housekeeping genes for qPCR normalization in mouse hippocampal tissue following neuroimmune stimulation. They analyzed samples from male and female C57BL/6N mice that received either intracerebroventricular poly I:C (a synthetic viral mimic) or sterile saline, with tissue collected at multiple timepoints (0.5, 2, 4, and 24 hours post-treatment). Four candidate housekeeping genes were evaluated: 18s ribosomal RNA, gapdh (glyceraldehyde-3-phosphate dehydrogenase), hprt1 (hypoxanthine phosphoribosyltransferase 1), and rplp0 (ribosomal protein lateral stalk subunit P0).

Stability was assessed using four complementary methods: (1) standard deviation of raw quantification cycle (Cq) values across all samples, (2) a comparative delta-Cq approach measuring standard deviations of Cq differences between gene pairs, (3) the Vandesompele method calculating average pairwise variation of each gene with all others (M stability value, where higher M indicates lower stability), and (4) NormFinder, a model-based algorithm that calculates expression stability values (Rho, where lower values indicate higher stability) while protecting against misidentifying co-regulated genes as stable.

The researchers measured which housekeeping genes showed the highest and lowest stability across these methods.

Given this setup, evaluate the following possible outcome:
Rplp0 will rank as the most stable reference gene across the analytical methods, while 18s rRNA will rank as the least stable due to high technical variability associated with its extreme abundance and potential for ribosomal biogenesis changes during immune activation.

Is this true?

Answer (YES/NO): NO